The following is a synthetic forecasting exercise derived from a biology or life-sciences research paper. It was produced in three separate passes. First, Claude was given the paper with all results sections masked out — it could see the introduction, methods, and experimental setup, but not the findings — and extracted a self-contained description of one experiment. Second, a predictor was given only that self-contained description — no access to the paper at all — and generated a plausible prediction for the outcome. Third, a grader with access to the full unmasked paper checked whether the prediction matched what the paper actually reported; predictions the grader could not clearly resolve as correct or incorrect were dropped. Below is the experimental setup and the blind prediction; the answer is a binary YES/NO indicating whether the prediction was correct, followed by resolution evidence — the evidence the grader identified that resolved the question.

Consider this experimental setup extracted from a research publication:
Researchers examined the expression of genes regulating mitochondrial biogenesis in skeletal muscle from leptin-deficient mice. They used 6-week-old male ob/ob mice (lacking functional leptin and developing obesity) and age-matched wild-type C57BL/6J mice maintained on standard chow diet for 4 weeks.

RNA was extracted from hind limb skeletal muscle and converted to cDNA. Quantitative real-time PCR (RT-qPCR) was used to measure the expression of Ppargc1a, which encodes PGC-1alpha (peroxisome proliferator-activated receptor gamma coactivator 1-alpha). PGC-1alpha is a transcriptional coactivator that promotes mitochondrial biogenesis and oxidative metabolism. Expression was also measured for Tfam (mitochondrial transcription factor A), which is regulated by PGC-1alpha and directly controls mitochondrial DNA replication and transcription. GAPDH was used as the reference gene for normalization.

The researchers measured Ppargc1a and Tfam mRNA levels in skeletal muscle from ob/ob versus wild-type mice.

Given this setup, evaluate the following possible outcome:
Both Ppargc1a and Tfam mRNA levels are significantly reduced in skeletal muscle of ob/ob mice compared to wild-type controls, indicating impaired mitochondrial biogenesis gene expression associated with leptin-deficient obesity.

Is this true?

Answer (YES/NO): NO